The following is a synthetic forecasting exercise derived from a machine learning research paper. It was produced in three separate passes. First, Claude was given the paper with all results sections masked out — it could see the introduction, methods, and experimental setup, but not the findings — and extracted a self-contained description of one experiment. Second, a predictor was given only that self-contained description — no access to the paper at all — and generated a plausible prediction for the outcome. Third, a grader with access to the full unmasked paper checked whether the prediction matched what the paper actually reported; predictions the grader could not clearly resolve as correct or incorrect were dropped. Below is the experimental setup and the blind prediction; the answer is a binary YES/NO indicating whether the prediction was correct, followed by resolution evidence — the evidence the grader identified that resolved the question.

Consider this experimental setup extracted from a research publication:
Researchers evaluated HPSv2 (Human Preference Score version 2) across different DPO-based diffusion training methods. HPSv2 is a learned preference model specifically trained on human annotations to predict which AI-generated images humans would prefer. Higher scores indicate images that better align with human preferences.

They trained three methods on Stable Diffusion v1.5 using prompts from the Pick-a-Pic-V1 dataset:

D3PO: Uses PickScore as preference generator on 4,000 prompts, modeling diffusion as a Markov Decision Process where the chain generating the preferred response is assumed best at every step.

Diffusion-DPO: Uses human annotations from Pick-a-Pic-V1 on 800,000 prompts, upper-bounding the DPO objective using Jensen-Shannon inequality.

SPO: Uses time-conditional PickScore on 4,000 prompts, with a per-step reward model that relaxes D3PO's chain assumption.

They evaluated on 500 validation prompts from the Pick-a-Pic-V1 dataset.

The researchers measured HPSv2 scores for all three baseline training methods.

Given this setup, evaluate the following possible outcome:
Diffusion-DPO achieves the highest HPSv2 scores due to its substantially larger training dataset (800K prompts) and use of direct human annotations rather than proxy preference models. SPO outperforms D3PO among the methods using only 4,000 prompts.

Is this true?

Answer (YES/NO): NO